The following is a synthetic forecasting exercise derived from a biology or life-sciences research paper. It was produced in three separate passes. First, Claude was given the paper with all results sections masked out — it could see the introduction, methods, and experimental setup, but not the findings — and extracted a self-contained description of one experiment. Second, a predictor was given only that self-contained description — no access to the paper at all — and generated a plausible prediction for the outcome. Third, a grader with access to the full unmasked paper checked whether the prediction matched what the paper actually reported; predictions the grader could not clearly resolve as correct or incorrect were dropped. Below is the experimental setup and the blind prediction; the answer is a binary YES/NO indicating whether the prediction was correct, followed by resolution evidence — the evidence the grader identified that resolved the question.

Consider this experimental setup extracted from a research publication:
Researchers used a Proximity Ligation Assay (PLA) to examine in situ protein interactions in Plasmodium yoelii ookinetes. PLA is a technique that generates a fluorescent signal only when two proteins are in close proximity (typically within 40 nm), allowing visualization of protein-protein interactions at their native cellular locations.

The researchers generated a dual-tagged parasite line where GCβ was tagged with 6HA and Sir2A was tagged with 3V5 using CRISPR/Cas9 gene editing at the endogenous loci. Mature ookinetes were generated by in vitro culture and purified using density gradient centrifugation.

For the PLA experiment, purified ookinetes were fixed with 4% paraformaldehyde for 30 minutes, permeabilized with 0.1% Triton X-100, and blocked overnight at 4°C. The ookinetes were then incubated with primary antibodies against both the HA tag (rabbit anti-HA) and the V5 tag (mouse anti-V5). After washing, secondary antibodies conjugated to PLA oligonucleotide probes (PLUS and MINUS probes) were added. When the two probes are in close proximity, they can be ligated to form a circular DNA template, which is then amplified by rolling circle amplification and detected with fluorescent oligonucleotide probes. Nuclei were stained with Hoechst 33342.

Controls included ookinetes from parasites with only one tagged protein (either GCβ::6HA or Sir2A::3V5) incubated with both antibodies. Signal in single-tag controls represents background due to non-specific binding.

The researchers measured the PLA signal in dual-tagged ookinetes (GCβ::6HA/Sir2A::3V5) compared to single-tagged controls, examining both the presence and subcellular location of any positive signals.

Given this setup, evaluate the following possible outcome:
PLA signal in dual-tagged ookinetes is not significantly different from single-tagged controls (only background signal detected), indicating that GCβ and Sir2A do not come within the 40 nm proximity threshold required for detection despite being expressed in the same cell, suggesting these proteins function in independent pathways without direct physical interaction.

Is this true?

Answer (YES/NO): NO